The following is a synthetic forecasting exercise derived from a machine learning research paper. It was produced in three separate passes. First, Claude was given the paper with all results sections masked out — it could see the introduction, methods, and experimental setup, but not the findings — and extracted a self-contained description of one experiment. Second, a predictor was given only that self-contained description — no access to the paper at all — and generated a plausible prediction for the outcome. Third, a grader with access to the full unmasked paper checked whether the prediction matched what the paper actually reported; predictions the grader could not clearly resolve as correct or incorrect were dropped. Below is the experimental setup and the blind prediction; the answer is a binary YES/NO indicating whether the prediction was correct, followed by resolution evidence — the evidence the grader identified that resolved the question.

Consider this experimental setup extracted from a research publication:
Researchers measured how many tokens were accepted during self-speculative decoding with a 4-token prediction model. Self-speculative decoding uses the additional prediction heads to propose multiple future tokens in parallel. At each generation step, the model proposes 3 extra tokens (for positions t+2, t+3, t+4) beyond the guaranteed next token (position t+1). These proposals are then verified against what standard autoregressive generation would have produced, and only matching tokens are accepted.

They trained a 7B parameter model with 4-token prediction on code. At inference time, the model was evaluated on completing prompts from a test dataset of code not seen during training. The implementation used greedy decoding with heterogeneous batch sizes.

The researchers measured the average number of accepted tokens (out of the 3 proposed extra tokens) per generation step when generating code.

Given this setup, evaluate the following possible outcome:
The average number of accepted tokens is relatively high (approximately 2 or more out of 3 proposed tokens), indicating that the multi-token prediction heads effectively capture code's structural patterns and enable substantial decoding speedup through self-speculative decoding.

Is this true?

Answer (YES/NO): YES